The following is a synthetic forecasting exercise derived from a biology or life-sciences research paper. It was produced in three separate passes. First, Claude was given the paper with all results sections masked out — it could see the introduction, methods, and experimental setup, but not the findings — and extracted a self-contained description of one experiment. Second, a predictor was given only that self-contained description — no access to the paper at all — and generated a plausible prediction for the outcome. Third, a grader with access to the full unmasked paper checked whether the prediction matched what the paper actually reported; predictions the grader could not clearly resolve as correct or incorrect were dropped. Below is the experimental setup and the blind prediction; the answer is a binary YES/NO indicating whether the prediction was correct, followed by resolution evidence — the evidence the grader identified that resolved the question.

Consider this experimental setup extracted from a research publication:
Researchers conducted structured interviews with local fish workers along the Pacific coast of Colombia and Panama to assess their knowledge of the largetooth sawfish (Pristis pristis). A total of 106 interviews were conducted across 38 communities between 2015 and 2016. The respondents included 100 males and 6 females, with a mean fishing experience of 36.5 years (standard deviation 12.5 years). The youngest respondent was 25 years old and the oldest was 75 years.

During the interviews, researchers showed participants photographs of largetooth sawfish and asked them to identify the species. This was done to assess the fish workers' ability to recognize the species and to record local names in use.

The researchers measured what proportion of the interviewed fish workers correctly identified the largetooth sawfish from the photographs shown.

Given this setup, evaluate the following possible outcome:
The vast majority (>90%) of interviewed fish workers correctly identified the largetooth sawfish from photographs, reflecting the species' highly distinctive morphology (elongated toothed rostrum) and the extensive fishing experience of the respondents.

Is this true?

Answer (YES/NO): YES